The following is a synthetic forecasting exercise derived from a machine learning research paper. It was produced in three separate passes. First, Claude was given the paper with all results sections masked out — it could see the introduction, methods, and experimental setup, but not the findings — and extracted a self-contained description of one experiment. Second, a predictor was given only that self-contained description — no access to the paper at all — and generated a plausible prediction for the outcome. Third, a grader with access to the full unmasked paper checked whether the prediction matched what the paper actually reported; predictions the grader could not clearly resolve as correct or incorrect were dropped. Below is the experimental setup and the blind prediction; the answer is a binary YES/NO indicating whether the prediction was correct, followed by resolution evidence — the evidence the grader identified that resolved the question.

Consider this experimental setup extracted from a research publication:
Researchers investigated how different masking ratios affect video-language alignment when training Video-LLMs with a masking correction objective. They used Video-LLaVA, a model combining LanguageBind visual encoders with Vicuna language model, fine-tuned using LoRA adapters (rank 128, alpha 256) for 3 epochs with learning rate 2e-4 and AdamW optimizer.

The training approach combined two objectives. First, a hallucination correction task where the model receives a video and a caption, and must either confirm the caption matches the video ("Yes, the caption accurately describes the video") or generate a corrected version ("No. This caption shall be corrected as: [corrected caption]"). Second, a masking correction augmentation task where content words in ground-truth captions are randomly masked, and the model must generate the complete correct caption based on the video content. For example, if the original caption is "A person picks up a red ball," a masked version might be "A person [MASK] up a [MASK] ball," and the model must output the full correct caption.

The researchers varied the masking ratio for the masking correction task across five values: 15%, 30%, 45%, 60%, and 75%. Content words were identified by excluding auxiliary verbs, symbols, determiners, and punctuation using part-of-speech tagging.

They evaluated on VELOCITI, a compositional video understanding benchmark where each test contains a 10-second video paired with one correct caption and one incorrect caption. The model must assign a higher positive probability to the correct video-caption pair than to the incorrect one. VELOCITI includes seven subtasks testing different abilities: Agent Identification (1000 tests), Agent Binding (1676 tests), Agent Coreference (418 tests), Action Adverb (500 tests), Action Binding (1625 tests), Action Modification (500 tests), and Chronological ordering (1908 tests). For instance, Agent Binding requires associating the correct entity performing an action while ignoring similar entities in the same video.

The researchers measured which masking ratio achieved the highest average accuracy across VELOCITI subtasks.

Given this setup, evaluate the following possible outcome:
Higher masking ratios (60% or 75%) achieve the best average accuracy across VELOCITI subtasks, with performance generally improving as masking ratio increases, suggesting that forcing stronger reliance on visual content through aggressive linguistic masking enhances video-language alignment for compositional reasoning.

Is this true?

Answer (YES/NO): NO